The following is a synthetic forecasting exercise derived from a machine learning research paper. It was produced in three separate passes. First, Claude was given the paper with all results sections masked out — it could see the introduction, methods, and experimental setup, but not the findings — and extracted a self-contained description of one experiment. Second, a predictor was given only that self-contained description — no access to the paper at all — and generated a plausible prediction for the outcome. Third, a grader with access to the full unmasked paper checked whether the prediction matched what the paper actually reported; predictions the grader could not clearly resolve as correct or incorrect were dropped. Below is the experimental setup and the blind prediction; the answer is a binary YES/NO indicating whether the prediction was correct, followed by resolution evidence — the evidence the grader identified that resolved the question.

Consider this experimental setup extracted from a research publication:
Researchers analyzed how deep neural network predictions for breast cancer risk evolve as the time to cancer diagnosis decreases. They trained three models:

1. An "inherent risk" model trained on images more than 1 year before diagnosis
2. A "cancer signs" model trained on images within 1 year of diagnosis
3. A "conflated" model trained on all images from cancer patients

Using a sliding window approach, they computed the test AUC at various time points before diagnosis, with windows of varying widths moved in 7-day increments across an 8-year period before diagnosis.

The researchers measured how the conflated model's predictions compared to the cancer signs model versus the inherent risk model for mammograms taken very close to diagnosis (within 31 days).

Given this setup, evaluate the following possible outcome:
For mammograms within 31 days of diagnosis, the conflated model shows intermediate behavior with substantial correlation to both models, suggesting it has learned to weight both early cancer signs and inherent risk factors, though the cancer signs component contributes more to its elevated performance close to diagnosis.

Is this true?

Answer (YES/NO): NO